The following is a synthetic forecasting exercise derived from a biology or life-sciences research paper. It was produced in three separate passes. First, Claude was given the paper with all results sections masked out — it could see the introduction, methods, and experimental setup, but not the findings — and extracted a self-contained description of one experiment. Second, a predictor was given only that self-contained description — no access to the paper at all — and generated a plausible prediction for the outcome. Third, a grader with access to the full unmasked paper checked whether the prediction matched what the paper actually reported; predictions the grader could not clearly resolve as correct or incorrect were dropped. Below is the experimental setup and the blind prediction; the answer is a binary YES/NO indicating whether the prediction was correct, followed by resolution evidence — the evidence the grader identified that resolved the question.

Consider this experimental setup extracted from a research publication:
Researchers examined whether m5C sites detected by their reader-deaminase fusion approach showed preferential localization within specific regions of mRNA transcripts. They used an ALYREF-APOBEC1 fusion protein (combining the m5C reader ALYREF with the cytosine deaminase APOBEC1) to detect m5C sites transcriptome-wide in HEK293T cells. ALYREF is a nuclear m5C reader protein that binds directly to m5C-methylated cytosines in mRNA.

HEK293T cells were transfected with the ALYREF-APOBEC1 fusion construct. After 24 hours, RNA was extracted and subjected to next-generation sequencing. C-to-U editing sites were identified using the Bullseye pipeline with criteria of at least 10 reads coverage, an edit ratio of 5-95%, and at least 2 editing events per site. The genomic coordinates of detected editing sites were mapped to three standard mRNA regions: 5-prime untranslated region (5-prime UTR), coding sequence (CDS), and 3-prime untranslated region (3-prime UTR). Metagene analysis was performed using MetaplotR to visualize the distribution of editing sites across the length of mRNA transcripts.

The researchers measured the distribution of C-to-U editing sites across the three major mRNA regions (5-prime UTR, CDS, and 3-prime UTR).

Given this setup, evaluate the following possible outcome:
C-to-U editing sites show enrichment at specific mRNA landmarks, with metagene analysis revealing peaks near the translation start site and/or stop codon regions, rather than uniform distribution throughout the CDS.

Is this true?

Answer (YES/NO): YES